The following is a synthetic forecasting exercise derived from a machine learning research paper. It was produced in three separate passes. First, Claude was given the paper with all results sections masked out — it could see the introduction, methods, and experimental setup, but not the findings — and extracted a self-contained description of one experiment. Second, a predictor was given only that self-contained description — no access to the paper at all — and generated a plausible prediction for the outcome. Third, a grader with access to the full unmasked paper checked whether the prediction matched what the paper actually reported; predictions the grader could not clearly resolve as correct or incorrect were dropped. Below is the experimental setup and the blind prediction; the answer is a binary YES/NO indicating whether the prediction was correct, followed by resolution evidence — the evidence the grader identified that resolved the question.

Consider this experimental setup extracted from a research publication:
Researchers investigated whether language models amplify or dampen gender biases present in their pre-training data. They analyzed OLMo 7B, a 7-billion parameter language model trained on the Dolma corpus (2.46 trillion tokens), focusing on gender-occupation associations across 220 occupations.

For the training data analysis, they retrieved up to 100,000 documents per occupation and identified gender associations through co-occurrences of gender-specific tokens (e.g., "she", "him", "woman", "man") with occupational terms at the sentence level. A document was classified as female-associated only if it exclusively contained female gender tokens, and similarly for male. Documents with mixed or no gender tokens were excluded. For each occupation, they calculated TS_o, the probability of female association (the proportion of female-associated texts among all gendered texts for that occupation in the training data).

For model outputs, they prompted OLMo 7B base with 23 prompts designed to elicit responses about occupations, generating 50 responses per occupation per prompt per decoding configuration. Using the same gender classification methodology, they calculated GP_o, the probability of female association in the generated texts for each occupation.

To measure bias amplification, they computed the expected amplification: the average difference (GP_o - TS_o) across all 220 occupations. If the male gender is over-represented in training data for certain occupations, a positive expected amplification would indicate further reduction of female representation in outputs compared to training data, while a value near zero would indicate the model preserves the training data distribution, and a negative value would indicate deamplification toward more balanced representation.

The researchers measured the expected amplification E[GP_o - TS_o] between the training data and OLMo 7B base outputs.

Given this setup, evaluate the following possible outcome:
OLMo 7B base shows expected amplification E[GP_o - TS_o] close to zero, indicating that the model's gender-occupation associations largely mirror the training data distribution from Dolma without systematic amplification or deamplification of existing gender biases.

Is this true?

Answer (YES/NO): NO